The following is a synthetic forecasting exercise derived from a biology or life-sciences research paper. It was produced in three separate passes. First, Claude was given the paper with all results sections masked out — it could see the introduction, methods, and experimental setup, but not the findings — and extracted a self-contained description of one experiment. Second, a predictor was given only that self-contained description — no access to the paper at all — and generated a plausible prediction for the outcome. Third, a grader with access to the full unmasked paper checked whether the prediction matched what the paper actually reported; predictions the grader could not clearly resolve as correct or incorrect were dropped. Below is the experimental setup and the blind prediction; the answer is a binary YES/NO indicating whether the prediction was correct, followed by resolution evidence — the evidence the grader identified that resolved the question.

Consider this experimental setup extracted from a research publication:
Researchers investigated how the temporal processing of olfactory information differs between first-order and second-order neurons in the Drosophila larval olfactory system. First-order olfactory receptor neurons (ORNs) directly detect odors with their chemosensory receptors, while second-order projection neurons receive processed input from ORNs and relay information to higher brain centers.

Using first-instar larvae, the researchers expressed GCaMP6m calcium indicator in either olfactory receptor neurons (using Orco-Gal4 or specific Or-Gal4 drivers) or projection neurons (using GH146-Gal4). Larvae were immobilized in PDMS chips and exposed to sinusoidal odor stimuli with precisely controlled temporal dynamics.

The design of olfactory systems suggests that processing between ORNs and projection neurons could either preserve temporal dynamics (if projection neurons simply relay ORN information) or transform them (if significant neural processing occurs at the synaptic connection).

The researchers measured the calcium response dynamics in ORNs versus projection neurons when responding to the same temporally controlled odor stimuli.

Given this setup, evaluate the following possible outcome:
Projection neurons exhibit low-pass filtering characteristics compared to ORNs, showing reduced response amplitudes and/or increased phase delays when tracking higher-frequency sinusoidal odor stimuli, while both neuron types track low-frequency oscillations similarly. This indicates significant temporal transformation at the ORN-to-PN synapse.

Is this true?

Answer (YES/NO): NO